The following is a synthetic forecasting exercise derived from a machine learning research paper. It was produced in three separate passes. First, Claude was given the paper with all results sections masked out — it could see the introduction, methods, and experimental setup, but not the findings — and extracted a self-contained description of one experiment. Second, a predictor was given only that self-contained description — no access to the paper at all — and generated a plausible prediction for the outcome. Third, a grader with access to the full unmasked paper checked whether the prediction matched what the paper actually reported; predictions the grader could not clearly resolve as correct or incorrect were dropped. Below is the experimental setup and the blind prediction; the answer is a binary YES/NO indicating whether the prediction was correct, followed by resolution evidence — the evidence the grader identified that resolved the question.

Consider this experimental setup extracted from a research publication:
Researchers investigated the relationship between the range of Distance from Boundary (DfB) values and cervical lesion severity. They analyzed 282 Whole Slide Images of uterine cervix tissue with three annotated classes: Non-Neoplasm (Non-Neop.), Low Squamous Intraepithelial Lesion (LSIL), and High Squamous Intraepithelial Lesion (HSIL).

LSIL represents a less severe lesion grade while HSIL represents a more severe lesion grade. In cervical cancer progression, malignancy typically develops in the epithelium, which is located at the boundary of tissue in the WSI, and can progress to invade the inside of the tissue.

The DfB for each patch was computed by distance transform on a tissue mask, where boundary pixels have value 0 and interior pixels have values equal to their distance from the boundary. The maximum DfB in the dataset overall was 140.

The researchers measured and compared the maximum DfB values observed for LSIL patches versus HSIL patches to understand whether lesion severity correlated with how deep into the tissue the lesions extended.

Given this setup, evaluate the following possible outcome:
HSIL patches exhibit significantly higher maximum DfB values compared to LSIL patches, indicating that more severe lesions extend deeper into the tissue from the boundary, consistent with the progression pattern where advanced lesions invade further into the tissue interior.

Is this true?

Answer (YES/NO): NO